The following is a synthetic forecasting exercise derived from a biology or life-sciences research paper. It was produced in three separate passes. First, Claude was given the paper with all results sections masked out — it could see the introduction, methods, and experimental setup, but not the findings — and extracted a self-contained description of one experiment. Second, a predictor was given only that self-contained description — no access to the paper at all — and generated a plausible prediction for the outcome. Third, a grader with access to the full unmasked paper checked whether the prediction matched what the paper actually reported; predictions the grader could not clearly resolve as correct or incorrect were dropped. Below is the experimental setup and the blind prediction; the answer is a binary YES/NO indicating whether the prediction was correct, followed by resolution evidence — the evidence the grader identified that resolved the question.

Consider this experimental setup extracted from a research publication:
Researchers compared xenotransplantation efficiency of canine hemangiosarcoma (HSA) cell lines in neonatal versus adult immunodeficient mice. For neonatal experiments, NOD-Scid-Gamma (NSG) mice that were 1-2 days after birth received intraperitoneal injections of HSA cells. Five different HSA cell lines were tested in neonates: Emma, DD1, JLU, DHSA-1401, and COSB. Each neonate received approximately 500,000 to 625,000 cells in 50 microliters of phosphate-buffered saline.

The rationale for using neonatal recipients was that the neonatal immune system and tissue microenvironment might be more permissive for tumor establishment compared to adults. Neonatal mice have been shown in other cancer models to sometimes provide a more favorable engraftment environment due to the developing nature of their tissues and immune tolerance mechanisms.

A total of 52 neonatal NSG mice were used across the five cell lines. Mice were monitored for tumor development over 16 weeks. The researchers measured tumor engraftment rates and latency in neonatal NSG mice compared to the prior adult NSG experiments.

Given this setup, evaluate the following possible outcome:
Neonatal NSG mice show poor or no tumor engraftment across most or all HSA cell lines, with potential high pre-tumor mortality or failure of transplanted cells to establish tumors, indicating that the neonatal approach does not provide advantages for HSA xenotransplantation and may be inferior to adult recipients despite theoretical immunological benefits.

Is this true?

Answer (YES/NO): YES